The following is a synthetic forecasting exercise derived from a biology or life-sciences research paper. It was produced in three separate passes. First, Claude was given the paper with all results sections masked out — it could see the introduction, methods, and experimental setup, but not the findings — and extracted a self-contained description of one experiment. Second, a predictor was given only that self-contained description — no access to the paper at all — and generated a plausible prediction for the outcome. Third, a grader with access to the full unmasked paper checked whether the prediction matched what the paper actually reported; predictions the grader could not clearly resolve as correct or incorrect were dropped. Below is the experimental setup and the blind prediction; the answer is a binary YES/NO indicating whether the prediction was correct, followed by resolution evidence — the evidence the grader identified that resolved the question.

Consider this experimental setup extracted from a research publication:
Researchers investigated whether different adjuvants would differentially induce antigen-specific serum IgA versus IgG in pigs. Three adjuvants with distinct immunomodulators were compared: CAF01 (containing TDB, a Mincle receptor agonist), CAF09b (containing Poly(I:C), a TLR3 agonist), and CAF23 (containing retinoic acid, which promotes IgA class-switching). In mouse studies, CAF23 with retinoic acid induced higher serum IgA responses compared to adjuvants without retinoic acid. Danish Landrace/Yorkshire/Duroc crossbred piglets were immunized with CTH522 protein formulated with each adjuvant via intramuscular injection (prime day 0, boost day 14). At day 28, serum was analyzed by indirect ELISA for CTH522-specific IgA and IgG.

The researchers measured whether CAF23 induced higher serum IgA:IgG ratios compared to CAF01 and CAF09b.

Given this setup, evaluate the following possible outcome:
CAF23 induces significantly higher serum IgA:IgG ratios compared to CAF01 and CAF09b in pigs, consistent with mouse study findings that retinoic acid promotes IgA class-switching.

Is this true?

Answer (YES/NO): NO